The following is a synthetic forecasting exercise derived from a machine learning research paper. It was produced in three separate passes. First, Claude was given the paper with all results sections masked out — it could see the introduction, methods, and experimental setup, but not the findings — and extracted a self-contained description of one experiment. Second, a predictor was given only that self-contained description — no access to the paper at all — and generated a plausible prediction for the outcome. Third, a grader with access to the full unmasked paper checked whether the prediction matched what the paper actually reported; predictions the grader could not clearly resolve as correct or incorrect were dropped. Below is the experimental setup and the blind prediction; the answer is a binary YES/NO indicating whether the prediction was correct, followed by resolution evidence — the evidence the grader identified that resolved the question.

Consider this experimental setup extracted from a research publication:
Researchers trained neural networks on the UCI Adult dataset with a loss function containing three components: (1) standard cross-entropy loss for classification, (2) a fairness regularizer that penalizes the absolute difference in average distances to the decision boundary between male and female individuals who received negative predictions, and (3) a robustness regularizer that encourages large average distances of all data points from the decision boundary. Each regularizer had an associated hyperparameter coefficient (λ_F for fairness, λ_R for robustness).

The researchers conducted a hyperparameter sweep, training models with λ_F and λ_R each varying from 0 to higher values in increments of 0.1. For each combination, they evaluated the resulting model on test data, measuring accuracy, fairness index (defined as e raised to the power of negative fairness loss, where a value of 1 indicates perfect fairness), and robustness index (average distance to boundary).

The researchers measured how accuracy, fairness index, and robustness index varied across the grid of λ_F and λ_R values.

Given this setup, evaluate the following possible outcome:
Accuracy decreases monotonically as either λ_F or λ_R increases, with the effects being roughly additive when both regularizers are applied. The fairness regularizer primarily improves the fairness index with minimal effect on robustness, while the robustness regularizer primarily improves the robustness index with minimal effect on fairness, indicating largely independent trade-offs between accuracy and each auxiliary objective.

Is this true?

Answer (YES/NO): NO